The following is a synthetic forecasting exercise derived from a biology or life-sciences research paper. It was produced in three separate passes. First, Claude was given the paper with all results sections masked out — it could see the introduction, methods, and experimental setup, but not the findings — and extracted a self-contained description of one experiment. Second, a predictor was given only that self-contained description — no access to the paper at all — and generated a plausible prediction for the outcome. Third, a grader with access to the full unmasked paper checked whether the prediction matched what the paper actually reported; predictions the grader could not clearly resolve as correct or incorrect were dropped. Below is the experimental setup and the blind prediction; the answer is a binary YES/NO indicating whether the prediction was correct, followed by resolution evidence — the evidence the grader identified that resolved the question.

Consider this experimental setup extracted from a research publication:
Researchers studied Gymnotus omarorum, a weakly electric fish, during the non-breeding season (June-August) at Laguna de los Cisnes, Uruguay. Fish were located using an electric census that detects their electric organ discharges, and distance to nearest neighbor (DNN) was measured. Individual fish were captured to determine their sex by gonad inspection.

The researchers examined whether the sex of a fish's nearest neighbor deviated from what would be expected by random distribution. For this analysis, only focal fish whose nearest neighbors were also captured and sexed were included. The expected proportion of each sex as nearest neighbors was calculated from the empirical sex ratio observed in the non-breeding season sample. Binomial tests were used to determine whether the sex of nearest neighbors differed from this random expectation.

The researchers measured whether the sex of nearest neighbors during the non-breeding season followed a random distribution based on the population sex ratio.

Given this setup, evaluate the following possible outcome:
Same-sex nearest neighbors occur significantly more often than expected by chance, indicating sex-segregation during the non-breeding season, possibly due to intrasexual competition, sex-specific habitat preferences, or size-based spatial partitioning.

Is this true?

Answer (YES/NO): NO